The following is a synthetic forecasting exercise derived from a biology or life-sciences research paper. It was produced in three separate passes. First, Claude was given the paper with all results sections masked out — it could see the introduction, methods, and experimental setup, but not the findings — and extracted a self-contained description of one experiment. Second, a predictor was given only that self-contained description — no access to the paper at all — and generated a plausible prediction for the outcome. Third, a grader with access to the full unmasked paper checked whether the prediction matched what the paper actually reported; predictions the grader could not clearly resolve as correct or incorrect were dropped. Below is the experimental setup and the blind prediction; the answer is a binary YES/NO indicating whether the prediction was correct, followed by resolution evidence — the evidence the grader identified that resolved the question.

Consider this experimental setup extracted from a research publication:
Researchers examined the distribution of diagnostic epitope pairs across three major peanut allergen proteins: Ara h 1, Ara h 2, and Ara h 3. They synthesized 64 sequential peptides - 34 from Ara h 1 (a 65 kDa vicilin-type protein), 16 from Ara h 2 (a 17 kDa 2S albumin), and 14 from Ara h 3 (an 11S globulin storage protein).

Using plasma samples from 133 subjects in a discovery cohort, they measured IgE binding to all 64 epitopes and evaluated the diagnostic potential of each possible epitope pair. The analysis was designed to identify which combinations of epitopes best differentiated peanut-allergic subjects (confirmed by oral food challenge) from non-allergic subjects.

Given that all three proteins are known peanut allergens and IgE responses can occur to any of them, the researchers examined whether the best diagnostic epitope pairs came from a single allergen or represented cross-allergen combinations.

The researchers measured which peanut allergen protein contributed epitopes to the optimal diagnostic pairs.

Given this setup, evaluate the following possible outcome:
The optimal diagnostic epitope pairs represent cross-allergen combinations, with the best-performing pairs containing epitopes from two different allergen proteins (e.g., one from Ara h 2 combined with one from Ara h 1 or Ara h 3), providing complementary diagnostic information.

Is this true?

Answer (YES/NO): NO